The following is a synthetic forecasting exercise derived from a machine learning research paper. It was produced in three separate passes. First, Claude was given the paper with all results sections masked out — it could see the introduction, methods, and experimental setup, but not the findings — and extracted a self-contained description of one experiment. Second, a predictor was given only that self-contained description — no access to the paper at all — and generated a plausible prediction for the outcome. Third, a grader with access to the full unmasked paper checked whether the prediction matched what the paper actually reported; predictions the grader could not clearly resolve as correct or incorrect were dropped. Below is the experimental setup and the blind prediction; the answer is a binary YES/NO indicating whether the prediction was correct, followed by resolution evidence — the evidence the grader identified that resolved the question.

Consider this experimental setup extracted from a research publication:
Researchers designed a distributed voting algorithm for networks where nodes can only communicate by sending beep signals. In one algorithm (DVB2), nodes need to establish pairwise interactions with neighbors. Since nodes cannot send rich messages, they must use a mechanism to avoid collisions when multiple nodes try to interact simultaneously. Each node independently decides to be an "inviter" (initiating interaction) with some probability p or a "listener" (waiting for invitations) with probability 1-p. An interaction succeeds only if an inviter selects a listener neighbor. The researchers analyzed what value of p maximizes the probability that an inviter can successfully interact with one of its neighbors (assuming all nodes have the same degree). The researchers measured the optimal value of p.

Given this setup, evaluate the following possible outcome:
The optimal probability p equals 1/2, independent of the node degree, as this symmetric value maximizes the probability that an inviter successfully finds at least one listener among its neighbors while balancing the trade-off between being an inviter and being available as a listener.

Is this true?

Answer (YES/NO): YES